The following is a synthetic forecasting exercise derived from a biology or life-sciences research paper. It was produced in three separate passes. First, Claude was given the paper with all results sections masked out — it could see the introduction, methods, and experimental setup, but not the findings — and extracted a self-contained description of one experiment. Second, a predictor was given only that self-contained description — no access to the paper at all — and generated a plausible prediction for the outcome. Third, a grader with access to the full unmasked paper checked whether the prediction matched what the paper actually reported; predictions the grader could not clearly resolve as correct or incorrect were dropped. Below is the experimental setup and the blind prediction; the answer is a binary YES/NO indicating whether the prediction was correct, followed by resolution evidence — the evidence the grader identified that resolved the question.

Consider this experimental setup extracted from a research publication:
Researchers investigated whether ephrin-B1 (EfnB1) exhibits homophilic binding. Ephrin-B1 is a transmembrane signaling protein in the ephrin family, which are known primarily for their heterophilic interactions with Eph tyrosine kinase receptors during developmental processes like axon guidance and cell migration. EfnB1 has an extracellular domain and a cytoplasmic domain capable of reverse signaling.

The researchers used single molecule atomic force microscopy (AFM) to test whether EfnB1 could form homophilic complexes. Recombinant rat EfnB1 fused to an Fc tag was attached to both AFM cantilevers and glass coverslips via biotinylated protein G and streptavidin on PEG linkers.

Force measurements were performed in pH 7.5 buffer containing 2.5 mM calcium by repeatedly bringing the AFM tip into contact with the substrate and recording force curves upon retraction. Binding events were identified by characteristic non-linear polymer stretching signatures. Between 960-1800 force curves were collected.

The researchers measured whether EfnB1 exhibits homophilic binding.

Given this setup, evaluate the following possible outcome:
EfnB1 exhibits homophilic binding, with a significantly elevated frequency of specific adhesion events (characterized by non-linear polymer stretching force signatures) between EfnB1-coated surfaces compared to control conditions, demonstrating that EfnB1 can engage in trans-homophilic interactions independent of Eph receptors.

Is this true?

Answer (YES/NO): YES